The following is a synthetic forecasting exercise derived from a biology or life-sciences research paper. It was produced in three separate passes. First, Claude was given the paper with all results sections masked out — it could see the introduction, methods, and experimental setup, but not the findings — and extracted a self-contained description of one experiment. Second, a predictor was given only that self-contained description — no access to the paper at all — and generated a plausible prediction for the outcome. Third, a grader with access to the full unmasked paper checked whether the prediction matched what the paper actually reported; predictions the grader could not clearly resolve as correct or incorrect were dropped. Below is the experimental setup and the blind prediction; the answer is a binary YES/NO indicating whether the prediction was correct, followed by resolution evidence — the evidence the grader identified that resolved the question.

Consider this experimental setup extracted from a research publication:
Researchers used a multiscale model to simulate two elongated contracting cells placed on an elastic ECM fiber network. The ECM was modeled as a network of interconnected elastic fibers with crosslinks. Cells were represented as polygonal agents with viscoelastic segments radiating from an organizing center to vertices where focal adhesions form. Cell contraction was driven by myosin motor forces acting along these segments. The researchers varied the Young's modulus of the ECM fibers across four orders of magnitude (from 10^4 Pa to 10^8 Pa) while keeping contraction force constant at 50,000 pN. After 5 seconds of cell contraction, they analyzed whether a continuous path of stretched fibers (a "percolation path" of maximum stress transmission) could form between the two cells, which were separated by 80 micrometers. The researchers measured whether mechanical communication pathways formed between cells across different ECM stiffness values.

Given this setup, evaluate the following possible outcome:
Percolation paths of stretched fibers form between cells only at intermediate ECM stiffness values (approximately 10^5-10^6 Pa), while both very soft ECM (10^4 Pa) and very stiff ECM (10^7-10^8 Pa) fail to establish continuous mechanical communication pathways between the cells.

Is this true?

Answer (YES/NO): NO